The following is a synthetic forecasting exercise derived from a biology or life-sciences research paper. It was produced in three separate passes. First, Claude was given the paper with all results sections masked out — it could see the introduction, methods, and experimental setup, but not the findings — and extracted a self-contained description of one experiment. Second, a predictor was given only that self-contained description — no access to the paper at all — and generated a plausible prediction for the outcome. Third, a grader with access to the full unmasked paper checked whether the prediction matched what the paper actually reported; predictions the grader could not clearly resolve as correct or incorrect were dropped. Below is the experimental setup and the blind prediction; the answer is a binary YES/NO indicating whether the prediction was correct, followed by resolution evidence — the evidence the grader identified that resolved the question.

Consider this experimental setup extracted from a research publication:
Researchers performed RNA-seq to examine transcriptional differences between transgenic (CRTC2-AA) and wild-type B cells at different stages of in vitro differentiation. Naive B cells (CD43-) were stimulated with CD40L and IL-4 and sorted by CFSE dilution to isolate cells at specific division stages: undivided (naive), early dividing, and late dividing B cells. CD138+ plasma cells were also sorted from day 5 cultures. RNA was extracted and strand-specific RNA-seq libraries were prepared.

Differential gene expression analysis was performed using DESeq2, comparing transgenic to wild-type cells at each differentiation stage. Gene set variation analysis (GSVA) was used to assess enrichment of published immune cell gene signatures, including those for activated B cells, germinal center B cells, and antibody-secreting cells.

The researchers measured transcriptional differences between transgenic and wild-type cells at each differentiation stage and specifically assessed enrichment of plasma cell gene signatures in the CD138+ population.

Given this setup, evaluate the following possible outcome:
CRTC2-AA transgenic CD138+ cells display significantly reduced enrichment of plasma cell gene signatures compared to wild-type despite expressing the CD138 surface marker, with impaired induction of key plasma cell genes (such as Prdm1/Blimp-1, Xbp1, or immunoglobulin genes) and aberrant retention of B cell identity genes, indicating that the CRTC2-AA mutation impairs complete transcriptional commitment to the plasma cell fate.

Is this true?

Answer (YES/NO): NO